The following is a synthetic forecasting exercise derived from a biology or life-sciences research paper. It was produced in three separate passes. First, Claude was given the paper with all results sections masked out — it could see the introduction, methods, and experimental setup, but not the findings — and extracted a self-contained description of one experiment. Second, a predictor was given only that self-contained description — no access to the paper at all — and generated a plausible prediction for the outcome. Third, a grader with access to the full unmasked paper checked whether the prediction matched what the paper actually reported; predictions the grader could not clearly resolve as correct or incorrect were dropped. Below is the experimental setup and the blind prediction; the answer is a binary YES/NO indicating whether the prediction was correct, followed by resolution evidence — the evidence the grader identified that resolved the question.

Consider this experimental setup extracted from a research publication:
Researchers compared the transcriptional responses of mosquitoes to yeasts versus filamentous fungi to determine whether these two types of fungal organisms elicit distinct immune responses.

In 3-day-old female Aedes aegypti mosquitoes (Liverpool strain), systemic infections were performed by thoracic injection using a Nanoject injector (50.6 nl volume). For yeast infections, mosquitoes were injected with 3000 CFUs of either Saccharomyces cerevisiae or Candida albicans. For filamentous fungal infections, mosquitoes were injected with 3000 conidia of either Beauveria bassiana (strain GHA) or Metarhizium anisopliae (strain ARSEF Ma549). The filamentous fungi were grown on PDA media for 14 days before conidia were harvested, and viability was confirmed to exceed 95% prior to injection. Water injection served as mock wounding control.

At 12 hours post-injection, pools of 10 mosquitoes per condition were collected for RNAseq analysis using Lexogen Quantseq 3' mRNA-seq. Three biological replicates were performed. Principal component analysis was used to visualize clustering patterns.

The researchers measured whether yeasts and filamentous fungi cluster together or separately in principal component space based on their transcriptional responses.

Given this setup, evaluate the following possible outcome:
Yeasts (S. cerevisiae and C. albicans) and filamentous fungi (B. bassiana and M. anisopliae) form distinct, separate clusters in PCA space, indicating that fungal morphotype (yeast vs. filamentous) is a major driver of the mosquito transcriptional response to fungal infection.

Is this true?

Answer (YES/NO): NO